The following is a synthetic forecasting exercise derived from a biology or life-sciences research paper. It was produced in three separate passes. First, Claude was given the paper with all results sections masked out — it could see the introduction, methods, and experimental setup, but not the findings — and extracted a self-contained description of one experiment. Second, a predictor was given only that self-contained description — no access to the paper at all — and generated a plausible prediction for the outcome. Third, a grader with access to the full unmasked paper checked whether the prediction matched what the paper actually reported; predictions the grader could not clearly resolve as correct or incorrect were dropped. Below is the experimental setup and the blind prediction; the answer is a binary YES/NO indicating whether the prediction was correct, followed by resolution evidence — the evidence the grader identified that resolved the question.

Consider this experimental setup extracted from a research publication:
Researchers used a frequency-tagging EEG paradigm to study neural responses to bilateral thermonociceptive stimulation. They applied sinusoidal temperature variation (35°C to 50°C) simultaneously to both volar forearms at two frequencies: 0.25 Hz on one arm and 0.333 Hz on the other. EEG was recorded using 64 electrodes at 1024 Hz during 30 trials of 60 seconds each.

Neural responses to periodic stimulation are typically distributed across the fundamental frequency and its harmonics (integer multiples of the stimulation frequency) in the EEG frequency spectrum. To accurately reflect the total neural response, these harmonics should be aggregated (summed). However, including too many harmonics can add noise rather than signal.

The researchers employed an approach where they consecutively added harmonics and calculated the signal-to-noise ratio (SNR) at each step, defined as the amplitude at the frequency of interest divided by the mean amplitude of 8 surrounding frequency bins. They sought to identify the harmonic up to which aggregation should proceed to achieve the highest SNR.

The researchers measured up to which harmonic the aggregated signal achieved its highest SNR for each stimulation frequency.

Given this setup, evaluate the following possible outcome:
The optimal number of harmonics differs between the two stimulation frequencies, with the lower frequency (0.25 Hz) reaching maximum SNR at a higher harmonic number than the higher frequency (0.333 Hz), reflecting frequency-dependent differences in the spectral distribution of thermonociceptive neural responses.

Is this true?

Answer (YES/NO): YES